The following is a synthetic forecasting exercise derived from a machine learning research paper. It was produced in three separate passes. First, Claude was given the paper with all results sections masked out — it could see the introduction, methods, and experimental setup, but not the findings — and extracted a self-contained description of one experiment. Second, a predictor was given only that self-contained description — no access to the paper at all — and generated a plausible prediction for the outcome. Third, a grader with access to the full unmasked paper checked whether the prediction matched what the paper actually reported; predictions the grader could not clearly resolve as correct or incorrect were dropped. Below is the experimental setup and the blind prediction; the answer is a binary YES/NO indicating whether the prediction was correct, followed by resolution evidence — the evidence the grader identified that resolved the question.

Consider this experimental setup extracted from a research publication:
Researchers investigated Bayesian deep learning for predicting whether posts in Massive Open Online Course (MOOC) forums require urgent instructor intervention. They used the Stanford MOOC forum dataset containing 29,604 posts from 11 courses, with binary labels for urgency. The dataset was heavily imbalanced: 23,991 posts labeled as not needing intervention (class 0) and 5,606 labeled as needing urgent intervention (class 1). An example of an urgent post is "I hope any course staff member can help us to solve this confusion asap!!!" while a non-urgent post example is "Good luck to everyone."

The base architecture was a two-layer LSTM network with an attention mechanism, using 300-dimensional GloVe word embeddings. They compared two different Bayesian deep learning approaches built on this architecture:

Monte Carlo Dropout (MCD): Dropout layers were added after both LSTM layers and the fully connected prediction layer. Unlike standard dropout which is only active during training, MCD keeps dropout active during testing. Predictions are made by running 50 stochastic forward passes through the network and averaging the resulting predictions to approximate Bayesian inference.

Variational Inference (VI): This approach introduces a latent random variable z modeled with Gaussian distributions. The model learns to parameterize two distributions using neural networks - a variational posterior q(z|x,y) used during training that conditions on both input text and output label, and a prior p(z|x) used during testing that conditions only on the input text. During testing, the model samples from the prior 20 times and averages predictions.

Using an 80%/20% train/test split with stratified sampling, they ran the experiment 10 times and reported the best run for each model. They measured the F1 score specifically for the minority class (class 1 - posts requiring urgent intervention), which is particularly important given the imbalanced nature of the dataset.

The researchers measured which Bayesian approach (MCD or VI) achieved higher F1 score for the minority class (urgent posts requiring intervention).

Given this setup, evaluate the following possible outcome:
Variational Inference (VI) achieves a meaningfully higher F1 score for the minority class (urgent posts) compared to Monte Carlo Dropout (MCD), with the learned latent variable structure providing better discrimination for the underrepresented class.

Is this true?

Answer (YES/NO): NO